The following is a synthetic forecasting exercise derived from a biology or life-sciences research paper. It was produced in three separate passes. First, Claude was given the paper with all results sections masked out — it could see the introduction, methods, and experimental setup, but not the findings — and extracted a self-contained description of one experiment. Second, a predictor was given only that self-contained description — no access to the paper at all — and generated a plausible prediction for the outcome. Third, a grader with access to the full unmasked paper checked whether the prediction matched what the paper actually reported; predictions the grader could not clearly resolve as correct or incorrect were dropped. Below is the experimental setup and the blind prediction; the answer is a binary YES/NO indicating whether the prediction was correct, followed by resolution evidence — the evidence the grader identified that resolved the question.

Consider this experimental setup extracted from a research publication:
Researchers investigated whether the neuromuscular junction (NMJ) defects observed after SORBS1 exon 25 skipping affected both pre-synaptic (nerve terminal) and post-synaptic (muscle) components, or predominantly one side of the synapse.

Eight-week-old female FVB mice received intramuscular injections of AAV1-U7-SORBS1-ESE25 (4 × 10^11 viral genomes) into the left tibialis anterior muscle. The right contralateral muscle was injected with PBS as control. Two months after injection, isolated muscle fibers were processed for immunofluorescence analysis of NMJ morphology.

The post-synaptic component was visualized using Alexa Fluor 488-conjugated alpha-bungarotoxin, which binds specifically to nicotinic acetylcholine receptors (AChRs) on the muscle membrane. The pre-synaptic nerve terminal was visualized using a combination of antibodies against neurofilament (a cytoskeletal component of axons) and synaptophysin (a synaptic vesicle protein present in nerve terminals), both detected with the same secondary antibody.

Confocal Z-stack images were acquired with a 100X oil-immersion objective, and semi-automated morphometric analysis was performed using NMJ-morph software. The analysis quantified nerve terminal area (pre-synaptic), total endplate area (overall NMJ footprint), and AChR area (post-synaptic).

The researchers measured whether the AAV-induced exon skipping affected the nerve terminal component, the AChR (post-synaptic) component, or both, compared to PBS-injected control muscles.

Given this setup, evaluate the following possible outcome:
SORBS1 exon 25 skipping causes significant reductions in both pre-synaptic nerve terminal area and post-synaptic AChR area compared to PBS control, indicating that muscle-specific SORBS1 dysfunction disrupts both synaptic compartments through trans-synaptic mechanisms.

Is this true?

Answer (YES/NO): NO